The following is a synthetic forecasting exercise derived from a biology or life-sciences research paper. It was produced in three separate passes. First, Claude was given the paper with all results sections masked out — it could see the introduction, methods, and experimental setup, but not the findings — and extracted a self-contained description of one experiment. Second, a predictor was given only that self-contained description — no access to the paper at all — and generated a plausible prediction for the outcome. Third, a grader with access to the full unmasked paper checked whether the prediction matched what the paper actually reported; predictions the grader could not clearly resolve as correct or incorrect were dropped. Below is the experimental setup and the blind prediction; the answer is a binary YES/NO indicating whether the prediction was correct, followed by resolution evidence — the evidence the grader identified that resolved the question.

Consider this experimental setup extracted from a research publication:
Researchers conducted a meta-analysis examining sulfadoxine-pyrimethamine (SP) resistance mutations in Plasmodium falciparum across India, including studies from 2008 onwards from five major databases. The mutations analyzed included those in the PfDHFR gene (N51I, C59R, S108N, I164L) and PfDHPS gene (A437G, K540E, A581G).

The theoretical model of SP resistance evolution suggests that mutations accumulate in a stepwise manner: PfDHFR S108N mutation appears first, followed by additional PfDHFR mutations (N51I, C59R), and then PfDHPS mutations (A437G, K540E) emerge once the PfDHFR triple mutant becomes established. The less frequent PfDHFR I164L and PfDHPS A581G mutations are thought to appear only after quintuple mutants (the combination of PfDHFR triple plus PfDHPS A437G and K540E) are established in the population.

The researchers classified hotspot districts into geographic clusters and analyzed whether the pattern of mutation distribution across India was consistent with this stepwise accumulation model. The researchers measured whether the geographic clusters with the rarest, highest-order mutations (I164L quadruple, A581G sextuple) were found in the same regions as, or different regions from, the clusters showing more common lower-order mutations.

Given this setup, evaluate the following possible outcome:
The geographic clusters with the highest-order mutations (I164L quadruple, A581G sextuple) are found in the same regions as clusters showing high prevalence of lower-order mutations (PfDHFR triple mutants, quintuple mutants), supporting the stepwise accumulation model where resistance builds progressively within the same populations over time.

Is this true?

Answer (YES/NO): NO